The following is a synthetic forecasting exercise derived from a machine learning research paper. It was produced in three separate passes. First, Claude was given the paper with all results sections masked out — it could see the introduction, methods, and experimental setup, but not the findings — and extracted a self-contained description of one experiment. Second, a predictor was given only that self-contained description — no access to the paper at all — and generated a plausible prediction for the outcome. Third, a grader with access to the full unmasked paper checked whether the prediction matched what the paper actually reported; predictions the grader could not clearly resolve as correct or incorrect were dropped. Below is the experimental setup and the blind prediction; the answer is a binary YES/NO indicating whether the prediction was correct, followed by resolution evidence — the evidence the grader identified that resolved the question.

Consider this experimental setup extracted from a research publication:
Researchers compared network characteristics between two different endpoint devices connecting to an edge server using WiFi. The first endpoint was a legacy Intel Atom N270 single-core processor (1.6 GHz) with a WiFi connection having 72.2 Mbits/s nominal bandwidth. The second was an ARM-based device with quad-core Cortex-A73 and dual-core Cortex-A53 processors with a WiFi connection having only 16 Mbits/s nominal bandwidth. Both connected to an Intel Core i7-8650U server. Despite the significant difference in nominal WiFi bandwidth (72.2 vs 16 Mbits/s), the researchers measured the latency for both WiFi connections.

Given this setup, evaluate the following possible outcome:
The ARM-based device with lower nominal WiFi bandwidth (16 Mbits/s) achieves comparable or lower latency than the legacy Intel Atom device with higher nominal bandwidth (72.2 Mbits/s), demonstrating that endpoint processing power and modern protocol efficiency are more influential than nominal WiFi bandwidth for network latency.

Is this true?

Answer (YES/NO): NO